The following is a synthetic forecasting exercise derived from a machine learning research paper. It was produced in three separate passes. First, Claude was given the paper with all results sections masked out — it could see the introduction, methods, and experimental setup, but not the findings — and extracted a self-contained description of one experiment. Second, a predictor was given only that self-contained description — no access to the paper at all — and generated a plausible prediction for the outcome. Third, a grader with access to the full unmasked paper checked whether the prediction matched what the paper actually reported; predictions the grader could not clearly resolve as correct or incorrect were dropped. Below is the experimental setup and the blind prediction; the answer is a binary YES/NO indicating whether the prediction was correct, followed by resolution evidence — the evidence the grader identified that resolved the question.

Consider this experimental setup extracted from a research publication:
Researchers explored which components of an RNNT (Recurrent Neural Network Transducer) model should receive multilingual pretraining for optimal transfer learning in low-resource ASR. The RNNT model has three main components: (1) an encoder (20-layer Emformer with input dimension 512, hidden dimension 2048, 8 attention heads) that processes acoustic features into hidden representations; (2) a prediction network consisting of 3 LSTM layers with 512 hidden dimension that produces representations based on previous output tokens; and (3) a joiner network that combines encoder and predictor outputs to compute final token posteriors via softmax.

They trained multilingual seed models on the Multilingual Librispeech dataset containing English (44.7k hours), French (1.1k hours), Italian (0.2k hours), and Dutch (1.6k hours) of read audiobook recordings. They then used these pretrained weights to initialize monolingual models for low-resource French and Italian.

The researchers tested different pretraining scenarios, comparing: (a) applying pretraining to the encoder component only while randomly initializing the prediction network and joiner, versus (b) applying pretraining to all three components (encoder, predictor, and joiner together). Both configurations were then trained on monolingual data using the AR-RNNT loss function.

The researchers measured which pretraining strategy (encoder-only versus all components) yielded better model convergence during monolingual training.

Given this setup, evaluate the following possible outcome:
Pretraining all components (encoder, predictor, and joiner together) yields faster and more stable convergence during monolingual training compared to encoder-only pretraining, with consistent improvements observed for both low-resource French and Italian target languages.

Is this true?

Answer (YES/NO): NO